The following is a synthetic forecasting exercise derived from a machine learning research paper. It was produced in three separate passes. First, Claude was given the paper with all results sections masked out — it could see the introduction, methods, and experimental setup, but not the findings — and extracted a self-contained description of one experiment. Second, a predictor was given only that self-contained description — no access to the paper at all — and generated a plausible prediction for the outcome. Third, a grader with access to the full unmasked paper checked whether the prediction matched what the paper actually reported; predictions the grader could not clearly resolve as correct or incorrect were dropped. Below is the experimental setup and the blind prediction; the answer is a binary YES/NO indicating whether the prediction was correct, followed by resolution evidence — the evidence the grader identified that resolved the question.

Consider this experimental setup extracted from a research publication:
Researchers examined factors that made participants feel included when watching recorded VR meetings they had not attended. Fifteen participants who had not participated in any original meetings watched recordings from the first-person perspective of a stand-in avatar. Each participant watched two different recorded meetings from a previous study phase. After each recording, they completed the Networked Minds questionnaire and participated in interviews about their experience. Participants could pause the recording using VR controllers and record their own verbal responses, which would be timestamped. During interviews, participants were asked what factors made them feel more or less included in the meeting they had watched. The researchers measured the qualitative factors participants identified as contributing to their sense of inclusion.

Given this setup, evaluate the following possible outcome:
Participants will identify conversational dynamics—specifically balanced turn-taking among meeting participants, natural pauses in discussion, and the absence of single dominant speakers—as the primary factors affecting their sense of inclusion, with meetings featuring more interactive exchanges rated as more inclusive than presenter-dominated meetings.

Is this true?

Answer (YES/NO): NO